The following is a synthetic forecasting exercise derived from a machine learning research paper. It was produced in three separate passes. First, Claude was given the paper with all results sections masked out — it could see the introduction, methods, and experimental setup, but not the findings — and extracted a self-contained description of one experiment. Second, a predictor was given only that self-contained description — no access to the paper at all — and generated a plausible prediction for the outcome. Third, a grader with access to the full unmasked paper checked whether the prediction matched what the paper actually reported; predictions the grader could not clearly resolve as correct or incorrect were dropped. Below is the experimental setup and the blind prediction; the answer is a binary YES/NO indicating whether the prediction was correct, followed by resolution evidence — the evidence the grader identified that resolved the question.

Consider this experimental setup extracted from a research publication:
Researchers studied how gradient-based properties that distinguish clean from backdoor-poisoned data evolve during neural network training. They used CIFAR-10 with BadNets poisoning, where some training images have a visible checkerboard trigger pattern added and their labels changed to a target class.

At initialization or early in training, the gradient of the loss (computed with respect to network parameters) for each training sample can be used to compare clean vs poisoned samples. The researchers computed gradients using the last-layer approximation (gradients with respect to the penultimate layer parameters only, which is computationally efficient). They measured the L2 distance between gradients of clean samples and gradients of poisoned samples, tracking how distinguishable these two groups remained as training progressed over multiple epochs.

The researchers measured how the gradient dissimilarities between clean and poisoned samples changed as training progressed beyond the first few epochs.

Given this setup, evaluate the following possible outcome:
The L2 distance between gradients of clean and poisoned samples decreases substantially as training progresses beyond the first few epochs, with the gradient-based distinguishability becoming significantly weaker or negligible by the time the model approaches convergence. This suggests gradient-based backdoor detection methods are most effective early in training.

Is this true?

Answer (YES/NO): YES